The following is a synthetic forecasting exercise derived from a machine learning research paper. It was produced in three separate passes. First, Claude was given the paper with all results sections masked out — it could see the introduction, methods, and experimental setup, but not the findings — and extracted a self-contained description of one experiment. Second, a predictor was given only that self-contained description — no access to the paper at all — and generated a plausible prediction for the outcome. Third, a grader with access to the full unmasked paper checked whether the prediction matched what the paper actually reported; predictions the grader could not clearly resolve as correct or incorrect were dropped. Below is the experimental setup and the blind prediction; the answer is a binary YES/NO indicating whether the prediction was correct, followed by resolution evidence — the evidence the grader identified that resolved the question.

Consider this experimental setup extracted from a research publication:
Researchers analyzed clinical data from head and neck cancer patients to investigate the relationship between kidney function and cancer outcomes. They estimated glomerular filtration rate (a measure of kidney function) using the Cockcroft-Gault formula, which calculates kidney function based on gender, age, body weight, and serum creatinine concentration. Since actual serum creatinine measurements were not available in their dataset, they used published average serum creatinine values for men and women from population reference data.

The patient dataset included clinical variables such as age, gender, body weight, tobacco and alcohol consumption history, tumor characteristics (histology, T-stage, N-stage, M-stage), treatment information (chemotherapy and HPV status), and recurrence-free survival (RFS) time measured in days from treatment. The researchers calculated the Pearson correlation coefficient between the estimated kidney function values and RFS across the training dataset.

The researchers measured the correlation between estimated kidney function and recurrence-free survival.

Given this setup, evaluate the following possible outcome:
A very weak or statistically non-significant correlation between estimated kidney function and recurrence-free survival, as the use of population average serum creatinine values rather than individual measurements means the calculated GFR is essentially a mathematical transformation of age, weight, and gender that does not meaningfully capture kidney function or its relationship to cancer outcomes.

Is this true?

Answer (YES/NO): NO